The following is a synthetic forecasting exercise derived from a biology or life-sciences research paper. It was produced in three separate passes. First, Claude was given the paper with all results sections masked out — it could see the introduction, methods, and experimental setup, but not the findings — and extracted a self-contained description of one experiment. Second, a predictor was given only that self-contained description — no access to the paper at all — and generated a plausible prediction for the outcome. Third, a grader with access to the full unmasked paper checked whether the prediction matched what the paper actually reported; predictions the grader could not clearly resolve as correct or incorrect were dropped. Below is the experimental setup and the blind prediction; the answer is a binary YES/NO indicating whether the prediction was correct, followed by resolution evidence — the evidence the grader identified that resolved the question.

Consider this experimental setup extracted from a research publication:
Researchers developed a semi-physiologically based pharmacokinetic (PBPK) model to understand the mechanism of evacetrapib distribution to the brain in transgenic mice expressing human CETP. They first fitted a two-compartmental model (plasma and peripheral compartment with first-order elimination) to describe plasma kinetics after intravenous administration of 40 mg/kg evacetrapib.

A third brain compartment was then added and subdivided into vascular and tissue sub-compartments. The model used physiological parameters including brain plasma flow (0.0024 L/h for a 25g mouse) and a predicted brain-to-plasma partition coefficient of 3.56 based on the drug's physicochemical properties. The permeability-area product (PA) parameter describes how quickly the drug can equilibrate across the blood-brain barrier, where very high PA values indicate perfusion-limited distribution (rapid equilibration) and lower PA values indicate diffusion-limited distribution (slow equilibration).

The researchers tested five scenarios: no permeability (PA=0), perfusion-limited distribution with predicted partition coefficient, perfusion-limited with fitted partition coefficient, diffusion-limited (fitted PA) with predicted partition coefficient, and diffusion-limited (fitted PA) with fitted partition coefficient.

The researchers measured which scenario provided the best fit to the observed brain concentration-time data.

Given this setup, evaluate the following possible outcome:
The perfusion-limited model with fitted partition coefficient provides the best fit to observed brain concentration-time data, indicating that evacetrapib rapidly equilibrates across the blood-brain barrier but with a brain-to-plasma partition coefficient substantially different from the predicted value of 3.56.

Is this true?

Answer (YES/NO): NO